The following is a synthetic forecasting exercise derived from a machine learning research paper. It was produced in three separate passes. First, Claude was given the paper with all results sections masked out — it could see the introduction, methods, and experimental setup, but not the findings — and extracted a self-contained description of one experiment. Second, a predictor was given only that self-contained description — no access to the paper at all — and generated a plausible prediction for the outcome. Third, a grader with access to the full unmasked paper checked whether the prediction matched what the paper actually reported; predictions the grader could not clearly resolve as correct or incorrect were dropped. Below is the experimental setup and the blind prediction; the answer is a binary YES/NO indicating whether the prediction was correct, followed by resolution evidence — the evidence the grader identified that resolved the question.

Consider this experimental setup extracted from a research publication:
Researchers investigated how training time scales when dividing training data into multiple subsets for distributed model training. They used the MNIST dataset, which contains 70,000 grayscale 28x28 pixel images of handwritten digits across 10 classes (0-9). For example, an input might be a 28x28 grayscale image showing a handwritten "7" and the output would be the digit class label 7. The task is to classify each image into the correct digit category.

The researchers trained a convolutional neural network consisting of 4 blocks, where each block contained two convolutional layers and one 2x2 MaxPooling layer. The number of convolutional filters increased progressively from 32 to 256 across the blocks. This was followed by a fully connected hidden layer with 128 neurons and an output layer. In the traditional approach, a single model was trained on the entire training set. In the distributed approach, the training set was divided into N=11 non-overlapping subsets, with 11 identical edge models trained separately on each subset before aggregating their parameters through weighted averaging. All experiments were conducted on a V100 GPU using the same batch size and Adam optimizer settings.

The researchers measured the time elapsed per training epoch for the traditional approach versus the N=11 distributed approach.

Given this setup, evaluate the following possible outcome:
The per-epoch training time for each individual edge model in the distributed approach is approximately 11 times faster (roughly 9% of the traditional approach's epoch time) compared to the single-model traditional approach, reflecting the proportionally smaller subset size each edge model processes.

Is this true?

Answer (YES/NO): NO